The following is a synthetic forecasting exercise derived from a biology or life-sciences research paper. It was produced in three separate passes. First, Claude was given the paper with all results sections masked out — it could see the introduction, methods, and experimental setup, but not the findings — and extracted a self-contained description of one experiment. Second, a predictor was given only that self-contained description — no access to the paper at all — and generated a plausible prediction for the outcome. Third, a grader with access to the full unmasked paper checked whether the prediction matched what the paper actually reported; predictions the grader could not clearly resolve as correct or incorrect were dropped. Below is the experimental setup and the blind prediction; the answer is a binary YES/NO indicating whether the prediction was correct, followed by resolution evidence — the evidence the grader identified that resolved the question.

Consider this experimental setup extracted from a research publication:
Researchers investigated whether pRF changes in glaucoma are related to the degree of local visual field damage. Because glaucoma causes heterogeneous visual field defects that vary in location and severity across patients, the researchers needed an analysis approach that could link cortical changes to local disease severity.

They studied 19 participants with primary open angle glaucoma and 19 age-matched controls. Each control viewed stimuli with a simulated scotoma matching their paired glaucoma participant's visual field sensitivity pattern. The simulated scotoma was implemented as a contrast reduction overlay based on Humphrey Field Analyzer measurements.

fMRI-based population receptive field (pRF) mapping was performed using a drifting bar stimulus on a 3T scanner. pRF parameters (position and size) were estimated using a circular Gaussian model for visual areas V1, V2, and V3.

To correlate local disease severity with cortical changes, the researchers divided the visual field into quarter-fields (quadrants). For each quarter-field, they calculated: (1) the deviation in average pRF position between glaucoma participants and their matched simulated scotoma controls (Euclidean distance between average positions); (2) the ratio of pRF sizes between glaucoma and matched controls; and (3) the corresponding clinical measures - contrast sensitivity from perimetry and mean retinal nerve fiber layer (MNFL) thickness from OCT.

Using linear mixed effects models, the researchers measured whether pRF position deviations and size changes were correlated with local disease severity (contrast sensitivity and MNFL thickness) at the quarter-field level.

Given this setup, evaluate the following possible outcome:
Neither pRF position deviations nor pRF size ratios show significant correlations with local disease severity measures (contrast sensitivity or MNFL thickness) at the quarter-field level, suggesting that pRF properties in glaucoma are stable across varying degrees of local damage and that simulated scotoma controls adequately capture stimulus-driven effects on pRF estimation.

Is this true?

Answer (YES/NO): NO